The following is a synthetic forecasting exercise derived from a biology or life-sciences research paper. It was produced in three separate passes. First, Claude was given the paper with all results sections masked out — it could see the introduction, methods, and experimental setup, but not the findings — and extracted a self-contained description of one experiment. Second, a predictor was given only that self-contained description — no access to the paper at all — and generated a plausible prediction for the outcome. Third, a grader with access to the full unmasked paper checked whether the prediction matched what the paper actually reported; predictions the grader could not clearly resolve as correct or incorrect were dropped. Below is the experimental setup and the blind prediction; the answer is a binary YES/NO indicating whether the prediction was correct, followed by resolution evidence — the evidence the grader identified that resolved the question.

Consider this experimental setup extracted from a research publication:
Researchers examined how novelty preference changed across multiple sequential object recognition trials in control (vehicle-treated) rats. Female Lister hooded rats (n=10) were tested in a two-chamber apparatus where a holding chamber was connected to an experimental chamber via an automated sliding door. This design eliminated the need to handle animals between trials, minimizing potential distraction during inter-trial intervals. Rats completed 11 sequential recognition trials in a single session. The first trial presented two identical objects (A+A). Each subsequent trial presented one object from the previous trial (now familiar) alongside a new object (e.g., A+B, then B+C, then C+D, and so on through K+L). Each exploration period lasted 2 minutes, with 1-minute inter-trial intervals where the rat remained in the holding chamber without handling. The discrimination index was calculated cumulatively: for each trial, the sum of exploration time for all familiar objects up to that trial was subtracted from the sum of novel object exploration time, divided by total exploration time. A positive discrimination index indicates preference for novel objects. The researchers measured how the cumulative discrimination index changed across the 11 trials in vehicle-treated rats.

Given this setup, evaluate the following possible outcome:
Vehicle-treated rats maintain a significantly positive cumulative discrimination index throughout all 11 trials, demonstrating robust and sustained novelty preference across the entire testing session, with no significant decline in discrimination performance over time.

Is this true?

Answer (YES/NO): NO